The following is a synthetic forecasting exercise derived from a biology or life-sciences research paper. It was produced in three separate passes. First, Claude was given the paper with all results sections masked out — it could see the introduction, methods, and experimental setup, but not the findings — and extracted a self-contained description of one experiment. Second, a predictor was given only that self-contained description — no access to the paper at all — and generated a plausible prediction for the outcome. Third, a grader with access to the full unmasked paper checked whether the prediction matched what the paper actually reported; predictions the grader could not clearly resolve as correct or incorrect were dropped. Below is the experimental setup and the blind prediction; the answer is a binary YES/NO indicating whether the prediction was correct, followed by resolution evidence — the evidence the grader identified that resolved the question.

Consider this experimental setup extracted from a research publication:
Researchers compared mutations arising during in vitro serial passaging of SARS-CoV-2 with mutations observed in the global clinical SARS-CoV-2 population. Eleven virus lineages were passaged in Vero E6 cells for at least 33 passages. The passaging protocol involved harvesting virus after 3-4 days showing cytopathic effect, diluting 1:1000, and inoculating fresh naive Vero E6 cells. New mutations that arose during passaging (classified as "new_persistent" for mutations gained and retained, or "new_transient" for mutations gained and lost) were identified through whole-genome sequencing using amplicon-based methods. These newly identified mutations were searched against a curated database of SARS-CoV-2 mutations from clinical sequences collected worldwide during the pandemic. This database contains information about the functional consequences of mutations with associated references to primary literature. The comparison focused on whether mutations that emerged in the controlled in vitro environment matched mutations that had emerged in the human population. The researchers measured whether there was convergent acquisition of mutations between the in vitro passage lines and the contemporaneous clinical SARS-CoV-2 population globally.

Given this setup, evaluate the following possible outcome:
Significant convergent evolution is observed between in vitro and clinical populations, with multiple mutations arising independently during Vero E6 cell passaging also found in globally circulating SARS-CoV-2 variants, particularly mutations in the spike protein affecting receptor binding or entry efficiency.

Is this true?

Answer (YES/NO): YES